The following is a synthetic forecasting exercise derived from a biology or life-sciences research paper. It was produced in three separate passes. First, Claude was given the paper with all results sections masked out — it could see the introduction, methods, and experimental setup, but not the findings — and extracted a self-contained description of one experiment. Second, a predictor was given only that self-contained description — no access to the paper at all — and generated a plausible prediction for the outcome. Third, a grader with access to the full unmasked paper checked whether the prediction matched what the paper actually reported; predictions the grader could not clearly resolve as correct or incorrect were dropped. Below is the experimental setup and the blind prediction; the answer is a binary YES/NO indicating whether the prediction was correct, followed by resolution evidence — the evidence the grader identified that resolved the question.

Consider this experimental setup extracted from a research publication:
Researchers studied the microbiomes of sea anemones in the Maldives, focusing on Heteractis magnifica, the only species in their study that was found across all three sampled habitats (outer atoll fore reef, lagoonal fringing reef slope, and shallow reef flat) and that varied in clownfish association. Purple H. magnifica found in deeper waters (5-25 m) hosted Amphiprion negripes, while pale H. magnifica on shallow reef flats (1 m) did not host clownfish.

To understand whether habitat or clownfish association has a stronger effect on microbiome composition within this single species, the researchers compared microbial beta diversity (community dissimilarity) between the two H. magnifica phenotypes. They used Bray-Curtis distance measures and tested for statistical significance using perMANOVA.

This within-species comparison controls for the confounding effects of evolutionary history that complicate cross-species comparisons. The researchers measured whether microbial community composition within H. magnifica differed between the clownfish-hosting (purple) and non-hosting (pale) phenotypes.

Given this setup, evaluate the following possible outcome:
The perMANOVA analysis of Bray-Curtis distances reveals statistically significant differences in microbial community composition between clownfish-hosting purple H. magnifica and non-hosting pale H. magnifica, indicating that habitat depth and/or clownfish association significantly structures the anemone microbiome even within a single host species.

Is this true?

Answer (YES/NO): YES